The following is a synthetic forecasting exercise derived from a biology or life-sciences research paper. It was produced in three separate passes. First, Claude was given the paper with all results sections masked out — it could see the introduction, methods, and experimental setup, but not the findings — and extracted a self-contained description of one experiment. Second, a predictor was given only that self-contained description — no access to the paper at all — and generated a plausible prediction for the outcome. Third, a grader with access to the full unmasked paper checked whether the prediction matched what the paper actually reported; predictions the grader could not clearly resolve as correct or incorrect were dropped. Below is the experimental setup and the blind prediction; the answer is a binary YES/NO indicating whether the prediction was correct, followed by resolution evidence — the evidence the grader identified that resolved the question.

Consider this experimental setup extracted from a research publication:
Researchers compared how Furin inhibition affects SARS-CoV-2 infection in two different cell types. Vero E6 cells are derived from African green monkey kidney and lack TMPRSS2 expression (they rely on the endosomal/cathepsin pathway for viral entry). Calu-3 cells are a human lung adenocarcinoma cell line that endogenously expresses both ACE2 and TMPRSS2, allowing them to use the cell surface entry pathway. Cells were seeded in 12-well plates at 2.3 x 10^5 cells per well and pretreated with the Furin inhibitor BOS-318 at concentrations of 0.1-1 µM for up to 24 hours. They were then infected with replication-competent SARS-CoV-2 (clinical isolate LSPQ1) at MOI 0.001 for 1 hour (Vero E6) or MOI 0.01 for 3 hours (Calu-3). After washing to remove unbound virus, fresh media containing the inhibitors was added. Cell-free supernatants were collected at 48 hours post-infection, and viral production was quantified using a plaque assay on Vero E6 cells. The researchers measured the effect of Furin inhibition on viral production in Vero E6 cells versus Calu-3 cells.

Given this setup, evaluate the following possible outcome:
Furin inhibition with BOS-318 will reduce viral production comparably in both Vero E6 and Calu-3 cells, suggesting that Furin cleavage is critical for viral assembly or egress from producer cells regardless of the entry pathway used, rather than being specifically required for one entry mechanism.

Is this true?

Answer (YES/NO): NO